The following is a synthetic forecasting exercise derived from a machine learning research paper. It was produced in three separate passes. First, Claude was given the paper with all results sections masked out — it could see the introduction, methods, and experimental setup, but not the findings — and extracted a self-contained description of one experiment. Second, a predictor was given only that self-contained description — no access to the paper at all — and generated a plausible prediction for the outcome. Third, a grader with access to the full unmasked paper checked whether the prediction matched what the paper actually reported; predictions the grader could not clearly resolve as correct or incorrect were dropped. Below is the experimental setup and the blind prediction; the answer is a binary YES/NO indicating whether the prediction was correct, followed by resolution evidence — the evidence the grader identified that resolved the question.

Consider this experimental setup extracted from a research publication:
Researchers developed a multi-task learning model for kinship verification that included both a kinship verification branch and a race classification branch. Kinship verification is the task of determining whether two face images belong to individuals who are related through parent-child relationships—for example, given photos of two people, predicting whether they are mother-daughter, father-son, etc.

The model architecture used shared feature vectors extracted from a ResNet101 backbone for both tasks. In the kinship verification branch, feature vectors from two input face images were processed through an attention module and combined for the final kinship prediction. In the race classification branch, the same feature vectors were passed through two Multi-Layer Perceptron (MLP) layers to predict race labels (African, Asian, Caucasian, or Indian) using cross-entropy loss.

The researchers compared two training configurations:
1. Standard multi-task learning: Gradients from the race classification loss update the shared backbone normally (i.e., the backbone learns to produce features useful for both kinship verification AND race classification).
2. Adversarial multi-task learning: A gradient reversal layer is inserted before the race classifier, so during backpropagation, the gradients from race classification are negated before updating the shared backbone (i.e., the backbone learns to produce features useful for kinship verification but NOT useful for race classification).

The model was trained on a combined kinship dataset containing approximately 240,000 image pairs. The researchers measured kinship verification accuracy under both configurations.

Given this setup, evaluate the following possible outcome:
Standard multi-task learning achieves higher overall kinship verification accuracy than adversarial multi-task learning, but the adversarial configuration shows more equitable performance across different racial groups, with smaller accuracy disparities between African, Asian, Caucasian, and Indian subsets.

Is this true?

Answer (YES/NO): YES